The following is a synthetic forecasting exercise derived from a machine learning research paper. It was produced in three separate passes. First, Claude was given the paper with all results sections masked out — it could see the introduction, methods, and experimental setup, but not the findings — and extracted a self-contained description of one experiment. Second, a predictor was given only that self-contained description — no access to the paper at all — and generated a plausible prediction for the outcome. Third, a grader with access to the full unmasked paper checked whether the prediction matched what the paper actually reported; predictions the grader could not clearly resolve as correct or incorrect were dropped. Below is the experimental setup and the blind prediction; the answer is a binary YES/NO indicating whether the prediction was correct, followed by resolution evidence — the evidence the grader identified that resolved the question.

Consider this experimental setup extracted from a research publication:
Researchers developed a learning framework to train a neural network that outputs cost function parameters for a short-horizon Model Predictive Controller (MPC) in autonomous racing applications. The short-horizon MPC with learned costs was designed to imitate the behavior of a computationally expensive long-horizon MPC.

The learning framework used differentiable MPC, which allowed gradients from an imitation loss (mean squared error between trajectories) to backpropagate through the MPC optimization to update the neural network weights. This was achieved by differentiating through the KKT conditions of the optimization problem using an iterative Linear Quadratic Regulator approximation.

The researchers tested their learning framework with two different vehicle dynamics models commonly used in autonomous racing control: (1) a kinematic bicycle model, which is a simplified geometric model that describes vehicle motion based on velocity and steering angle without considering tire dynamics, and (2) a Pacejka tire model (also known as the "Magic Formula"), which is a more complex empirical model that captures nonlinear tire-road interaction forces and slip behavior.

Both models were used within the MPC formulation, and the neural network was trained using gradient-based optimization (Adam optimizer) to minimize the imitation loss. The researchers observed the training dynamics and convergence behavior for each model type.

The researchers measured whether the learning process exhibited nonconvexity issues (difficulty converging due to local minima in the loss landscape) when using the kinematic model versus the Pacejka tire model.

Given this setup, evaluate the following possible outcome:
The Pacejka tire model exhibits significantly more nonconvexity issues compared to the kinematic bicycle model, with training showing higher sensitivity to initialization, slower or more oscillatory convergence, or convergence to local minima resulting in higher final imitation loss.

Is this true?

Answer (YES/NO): YES